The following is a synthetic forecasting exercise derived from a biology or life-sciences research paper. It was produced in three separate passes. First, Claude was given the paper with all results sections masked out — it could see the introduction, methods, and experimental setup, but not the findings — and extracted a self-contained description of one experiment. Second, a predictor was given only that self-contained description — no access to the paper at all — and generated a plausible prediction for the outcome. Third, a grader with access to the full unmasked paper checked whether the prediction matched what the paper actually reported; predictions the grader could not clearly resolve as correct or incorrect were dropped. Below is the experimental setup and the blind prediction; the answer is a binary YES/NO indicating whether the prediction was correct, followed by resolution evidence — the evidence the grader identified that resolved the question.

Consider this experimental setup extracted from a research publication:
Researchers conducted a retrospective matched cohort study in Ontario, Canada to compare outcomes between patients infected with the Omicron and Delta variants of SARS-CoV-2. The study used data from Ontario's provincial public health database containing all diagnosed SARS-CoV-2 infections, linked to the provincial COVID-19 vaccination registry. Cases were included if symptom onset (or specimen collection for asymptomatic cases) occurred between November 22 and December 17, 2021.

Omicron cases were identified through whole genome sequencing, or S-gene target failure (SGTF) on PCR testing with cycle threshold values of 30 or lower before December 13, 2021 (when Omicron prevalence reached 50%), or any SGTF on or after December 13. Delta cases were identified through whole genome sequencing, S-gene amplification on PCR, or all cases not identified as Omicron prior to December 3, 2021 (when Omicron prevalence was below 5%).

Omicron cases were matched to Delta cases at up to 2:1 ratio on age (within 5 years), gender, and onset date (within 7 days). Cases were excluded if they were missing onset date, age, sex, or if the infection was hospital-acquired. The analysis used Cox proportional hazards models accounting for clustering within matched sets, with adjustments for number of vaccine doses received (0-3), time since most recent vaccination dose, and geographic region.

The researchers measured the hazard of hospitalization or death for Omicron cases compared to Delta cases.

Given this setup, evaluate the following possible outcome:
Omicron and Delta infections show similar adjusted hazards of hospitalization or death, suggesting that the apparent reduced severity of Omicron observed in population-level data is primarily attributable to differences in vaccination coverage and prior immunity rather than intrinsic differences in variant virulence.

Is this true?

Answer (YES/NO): NO